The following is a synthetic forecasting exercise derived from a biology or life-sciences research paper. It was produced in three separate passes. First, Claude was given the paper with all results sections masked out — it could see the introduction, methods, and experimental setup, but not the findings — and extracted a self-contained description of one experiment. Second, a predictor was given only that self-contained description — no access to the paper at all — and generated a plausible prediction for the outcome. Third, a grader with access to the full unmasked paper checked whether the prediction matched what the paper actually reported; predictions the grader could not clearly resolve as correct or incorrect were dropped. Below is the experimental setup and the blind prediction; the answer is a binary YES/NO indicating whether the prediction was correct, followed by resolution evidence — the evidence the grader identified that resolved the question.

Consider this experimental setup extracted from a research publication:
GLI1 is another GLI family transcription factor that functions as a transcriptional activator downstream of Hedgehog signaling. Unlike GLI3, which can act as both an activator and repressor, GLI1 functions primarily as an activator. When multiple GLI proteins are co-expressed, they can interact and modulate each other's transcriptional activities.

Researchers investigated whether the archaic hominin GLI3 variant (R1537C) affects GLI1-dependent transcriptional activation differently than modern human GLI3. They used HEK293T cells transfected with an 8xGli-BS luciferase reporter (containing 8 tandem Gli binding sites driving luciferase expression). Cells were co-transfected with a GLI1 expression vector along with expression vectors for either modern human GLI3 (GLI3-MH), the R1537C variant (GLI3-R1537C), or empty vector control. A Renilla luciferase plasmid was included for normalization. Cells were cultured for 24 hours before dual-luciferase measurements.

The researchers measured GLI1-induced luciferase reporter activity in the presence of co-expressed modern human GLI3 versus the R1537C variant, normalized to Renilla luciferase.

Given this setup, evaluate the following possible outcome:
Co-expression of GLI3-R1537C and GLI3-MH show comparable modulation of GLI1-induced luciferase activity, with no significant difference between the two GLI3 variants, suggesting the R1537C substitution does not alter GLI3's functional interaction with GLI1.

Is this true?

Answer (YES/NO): YES